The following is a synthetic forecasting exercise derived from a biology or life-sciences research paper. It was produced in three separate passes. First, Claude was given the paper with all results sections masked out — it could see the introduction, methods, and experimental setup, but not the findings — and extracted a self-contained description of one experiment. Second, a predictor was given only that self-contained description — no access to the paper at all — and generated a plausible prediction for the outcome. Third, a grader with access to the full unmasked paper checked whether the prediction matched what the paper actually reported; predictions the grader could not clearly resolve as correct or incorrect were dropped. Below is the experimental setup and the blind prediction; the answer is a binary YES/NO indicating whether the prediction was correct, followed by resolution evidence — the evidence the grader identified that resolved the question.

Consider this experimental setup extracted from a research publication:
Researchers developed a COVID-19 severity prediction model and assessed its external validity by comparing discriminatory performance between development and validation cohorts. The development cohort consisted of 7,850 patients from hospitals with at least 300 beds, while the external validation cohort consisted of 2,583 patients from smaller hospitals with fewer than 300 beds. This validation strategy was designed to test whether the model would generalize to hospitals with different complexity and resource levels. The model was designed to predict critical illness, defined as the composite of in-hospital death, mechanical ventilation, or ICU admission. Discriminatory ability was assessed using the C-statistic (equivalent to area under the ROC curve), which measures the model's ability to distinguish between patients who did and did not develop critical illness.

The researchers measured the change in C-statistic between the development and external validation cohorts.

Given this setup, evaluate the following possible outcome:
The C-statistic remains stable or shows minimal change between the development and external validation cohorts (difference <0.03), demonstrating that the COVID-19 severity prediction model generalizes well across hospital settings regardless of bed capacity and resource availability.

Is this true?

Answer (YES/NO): NO